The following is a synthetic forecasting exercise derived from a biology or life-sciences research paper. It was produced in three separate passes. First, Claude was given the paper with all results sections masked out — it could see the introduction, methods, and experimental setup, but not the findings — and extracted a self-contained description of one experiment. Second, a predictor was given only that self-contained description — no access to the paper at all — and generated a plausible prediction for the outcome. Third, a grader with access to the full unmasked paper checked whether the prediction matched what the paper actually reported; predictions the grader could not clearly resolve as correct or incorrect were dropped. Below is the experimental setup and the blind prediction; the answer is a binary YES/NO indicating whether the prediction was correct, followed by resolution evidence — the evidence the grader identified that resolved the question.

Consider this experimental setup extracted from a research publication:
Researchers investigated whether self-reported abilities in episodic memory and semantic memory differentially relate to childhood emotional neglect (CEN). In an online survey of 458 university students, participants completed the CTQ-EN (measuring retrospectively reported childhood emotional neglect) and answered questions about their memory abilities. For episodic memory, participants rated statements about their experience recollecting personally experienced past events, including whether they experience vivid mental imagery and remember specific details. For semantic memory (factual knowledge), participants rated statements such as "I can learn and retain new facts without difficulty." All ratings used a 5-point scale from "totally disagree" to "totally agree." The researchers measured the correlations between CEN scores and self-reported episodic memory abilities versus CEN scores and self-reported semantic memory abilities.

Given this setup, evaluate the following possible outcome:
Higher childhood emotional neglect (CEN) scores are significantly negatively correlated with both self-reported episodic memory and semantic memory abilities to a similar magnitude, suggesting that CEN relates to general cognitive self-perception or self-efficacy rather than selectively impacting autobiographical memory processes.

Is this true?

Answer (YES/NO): YES